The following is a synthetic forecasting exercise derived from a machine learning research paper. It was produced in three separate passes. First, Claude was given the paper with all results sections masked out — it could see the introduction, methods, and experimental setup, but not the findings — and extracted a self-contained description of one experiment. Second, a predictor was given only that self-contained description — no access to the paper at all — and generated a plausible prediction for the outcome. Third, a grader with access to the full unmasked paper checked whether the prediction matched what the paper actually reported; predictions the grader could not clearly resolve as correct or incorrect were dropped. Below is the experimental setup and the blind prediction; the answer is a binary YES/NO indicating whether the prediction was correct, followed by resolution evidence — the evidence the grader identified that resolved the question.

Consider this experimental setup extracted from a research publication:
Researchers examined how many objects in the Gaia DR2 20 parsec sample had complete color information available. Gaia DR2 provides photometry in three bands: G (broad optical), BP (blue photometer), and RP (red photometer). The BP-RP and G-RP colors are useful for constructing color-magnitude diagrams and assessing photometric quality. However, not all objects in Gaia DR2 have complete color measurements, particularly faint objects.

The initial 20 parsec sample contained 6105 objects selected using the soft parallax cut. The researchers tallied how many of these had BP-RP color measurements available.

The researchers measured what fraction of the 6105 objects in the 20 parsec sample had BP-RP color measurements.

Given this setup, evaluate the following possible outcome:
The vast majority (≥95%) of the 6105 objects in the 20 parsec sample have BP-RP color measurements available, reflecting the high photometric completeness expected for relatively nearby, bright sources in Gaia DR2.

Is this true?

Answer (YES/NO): NO